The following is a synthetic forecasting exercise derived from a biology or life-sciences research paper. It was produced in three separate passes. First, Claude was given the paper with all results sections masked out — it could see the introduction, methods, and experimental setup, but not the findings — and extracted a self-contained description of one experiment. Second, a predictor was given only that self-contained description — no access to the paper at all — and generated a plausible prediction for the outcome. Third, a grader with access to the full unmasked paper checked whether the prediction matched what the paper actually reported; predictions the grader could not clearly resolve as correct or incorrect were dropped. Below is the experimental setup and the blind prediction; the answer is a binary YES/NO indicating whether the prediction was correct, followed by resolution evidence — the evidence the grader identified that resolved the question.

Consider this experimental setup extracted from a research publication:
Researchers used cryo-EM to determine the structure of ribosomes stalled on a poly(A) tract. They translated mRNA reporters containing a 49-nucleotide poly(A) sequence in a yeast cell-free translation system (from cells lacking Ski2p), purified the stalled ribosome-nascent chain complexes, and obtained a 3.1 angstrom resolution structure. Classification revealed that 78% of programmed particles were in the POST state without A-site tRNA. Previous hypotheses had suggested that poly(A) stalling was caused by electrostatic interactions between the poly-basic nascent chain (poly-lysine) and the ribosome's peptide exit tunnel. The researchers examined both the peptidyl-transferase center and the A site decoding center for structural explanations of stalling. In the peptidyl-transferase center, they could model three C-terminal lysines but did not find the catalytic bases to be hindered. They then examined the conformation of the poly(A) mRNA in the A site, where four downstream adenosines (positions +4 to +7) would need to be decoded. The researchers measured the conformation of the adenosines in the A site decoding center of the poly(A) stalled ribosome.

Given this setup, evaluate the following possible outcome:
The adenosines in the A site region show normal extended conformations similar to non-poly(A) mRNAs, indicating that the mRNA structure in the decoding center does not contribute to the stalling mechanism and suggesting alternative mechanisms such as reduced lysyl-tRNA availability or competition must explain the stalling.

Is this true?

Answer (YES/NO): NO